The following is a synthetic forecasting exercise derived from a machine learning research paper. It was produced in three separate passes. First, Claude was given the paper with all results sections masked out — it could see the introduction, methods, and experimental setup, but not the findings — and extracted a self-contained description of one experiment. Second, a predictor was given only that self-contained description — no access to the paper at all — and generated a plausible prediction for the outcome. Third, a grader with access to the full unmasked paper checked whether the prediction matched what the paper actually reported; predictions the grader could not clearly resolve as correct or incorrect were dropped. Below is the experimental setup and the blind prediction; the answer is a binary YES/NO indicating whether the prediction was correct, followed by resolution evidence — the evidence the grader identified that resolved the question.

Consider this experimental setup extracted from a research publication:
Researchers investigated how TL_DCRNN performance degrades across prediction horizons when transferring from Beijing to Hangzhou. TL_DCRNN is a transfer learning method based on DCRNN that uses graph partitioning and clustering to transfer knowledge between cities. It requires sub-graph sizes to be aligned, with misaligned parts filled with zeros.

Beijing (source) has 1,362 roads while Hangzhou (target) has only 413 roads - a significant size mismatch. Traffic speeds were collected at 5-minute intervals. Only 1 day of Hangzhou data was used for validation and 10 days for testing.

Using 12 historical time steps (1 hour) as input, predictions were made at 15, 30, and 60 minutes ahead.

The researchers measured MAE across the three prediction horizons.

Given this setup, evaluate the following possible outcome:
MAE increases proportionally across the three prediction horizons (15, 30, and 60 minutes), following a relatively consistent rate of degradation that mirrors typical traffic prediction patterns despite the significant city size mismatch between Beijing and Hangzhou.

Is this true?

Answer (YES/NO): NO